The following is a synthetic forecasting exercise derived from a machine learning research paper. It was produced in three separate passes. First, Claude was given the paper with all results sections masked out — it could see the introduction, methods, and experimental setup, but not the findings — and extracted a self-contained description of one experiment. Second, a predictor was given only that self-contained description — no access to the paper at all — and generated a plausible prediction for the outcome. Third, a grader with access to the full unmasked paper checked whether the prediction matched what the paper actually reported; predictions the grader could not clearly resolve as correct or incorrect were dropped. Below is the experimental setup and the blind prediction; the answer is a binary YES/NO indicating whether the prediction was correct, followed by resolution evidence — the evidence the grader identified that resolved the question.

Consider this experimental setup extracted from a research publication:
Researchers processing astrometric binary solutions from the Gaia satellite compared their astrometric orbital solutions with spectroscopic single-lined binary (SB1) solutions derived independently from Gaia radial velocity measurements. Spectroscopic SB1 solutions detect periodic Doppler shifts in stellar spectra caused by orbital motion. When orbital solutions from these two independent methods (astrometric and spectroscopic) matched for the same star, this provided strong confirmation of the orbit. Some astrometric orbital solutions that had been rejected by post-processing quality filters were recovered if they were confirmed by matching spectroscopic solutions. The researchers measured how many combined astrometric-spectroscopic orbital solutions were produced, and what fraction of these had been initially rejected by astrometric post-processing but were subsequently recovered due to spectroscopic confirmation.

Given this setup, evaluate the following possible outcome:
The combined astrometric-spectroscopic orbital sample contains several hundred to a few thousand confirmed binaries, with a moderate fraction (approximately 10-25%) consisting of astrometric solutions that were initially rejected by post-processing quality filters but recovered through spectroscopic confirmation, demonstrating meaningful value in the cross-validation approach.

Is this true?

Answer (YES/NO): NO